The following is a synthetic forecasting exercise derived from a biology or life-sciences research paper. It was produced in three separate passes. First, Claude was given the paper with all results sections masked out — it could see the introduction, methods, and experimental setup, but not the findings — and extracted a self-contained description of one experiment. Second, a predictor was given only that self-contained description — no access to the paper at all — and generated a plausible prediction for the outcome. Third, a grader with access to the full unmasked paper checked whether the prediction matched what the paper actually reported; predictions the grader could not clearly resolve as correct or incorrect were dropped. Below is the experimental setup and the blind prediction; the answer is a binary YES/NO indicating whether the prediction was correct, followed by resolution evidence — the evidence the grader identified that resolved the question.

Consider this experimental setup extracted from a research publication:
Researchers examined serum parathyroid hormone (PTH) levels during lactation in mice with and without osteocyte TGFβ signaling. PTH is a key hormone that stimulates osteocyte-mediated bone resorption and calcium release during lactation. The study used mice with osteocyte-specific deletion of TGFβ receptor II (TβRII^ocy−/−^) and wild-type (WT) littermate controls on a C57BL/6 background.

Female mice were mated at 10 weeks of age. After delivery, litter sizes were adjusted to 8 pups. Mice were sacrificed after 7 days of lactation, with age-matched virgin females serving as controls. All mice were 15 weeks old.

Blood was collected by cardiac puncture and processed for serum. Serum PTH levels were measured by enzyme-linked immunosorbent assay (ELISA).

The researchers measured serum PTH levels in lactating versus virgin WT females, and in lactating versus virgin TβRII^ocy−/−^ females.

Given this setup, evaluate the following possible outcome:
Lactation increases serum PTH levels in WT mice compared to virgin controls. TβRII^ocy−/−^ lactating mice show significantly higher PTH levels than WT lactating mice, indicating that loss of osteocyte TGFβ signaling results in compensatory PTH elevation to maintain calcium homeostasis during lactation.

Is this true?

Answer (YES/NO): NO